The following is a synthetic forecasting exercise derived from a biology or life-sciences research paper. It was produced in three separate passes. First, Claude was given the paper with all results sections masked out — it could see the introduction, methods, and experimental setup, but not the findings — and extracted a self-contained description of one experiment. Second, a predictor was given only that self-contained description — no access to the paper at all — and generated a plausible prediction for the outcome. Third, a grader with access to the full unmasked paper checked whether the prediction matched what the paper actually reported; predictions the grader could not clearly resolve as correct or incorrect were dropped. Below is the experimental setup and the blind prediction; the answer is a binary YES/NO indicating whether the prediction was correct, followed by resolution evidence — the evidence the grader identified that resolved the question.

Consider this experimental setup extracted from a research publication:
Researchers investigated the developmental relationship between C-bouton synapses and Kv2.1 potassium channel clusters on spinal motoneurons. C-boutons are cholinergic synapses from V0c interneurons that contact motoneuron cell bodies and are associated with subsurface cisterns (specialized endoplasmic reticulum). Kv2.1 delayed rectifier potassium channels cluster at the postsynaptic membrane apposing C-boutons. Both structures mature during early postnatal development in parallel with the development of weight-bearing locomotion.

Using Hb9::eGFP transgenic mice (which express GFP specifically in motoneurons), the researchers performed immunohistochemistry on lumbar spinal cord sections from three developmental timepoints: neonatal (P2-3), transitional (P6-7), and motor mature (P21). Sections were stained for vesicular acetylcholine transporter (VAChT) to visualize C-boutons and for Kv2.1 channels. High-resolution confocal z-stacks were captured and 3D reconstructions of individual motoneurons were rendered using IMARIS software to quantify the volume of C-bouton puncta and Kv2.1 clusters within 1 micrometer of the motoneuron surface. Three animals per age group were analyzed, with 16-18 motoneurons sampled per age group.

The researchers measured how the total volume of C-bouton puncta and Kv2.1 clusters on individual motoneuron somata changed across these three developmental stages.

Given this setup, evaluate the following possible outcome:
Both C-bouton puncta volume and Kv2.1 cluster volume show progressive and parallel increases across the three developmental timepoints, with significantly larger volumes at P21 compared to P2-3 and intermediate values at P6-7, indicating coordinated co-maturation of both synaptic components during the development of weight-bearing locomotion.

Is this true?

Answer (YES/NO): NO